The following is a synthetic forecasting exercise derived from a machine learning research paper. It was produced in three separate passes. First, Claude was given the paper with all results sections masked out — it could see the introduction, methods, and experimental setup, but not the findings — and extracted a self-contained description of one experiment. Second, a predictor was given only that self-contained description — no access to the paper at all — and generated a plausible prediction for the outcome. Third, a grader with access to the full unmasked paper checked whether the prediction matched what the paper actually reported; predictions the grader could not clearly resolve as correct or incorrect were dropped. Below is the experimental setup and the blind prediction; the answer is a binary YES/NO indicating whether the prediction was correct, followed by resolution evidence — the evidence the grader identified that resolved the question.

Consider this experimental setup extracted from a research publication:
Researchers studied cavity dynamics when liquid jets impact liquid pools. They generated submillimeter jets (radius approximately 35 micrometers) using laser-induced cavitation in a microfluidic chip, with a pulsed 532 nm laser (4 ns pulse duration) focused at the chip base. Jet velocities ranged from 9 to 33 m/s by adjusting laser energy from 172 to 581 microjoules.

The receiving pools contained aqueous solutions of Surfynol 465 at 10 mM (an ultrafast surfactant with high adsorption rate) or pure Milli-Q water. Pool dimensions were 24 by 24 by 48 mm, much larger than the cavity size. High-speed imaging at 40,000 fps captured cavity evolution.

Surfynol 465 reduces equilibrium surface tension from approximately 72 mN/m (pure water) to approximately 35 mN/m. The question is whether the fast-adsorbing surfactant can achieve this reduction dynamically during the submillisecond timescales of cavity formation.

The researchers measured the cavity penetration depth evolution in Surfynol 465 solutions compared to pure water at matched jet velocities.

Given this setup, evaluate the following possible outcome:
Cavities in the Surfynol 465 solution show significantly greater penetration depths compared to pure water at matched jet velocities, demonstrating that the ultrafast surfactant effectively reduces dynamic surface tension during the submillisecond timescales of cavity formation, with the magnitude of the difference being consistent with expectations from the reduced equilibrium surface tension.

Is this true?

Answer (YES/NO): YES